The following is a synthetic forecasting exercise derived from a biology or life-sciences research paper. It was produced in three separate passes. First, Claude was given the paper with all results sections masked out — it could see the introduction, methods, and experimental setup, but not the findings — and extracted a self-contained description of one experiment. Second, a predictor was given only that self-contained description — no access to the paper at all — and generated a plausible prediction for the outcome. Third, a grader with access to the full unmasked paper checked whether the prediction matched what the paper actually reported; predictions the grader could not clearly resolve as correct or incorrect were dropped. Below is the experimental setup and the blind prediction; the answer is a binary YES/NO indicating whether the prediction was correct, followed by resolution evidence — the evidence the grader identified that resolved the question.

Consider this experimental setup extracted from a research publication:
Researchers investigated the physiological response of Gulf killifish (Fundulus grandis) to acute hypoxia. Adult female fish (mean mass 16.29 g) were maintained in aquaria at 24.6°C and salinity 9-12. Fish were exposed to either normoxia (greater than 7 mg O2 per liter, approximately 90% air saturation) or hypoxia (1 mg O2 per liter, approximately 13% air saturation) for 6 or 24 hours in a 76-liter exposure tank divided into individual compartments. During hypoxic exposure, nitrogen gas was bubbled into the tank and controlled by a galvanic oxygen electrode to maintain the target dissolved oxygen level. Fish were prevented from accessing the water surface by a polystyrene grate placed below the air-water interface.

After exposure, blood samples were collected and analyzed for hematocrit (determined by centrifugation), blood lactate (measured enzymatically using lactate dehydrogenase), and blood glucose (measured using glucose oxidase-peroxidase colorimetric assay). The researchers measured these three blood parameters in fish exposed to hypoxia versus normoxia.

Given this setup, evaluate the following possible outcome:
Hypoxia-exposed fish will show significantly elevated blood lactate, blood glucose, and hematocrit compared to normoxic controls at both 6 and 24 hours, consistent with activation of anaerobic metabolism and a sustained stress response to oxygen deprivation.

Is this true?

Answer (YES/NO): NO